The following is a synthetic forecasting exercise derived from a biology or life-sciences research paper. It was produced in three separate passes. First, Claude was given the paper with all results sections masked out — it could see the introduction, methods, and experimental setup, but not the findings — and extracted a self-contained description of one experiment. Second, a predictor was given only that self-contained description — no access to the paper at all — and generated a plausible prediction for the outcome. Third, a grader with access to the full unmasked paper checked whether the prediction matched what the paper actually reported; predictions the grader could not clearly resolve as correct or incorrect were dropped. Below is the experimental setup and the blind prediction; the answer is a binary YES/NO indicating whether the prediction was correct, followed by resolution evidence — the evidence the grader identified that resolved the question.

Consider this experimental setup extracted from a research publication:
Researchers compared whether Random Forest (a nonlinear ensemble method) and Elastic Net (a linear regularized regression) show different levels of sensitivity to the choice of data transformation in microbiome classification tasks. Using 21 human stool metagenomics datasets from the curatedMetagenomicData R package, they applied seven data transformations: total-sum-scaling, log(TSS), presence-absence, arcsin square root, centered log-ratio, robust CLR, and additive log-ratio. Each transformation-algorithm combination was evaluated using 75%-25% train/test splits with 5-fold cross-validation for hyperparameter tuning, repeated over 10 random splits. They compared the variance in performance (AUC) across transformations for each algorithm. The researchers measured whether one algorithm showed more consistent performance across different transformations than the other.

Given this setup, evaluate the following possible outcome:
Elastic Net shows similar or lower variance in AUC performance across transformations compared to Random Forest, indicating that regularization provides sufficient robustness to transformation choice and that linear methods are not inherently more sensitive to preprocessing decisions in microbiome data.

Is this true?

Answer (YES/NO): NO